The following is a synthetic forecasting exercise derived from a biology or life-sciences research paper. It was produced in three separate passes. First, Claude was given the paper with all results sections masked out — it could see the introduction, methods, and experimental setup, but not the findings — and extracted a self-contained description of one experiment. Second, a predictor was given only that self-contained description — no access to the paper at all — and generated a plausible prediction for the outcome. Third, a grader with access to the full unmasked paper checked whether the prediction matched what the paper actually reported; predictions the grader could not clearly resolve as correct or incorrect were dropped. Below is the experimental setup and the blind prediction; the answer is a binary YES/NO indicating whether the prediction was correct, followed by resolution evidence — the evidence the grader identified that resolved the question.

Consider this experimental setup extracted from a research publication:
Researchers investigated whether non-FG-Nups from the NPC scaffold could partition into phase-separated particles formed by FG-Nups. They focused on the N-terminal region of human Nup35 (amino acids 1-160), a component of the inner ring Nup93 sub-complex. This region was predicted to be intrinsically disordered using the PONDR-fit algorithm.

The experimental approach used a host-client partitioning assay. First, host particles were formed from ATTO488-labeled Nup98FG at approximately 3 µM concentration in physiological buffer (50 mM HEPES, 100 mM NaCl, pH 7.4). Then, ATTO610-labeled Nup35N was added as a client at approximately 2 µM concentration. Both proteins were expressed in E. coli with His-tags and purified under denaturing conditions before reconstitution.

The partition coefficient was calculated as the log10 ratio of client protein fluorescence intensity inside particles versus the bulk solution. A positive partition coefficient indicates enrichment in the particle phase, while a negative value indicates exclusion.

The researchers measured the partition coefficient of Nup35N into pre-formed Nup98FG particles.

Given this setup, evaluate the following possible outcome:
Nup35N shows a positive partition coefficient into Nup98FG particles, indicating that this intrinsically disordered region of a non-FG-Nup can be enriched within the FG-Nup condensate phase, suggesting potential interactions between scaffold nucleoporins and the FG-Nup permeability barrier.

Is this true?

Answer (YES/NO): YES